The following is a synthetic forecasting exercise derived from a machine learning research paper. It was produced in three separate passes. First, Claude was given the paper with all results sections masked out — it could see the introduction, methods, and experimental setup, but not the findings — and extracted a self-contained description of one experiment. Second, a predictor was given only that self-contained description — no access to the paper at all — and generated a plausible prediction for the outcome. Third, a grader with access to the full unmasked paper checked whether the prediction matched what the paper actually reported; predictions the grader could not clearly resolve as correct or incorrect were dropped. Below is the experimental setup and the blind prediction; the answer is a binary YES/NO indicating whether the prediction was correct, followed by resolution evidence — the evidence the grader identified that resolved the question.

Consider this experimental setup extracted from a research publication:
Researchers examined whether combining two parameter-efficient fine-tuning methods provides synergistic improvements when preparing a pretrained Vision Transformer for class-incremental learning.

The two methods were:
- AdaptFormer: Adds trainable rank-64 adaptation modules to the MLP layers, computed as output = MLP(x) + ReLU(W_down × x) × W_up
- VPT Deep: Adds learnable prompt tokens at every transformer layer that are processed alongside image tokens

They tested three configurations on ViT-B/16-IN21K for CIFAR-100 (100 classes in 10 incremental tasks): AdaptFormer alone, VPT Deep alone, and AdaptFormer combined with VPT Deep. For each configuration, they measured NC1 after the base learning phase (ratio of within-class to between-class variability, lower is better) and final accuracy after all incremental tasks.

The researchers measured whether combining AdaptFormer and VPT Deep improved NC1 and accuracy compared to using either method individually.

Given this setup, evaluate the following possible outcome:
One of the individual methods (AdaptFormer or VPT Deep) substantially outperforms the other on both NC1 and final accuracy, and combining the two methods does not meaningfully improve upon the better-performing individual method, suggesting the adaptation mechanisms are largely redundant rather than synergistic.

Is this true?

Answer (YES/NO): NO